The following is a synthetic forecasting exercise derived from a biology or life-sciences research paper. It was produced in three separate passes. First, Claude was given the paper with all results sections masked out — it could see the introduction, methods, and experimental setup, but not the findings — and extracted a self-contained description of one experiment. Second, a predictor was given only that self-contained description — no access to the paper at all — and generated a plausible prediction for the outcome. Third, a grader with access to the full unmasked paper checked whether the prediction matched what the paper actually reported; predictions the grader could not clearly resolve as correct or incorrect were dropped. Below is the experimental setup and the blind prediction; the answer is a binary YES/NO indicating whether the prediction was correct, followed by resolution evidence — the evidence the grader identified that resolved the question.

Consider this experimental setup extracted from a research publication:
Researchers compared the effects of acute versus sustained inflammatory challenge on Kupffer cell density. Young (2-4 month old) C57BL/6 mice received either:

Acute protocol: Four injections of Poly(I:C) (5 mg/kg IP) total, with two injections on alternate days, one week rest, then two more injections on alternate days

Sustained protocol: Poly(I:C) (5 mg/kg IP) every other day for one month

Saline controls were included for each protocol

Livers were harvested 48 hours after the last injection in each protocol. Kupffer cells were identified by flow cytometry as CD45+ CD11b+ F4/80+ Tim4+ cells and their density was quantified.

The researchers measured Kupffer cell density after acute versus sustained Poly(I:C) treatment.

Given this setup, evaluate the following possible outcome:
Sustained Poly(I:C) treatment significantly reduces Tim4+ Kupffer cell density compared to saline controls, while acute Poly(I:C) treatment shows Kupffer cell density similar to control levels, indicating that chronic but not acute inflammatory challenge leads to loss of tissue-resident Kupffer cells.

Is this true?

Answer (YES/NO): YES